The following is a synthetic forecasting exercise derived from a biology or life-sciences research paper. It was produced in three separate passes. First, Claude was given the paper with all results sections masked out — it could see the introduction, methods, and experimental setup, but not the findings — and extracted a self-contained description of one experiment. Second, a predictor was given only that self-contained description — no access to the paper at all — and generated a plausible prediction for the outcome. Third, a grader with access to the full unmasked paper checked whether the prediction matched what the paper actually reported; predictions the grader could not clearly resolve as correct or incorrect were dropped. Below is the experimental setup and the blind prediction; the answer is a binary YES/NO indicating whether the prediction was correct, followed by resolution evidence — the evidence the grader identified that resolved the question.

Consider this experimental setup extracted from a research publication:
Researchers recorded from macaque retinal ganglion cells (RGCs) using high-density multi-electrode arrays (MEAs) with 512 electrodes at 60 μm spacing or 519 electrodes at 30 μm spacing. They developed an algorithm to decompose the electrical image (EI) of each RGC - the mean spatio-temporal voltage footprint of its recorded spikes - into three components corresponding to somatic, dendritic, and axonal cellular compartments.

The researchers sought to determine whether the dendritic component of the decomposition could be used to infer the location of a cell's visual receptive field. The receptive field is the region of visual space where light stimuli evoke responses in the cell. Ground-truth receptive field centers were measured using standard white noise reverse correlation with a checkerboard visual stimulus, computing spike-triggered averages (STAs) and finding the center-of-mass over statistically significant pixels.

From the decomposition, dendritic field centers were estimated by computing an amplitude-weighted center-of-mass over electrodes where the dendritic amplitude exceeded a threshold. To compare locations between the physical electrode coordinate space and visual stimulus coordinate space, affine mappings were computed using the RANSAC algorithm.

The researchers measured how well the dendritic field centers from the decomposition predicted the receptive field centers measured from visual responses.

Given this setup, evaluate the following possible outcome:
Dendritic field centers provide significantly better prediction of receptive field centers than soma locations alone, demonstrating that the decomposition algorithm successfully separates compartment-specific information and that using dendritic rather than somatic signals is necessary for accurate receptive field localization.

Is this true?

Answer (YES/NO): YES